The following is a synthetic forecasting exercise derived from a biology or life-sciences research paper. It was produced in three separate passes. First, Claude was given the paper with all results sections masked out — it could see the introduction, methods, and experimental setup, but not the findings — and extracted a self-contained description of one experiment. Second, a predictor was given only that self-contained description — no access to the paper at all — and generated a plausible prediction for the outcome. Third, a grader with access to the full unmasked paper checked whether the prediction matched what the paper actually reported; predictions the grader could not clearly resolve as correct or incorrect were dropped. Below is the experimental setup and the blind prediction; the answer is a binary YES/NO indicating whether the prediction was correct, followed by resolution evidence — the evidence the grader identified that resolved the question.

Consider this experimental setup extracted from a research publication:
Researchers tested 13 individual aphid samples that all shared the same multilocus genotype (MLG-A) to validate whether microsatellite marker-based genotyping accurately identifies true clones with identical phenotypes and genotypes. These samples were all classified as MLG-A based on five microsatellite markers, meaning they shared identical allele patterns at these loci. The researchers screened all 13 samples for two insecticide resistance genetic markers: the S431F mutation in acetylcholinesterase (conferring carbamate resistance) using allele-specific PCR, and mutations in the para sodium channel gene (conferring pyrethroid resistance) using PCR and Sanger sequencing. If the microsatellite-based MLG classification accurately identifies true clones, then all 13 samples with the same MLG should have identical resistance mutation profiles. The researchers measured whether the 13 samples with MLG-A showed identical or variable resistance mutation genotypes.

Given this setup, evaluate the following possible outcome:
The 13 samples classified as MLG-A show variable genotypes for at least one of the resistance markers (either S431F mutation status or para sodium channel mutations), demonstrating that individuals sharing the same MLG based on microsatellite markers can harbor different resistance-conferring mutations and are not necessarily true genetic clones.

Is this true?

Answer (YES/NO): NO